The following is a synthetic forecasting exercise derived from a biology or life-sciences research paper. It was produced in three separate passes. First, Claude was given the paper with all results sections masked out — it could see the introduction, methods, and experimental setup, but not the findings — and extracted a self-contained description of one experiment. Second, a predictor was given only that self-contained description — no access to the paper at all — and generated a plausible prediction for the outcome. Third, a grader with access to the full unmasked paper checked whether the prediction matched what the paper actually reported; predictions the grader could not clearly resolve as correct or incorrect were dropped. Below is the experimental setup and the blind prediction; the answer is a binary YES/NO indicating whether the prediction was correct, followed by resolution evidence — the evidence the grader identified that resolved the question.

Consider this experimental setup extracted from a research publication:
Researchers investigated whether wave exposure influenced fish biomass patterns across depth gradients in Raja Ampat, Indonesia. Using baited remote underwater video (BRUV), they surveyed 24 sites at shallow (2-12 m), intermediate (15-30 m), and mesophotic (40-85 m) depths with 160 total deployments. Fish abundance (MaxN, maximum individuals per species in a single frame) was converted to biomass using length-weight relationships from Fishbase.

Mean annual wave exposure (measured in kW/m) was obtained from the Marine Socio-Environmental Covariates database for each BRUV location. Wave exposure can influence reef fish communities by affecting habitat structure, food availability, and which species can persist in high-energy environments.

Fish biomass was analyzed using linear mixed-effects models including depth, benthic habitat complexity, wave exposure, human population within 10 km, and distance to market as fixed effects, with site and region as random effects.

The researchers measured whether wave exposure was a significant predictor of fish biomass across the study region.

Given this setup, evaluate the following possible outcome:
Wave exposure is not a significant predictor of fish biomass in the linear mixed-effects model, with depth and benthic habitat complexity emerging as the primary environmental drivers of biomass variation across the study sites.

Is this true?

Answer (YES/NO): YES